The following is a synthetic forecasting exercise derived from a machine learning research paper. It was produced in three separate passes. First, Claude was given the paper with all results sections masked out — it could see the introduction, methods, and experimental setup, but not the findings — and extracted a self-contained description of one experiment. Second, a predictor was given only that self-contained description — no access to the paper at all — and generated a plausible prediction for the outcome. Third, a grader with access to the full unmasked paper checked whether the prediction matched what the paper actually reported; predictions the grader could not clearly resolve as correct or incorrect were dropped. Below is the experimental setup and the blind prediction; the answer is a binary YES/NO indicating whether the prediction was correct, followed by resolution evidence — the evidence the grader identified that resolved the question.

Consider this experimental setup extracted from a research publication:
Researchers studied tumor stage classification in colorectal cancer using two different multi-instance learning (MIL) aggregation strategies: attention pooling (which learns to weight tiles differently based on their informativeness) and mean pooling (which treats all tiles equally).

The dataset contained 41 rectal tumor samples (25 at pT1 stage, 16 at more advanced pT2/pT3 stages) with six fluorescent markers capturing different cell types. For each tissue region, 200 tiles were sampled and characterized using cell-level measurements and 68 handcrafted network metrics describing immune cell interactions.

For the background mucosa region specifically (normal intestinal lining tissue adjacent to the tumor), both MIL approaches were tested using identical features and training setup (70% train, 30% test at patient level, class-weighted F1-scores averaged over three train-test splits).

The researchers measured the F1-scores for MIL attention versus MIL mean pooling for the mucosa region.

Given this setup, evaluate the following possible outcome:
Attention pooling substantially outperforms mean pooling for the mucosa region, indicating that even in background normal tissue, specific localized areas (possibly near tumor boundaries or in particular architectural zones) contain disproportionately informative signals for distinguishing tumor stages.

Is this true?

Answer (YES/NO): YES